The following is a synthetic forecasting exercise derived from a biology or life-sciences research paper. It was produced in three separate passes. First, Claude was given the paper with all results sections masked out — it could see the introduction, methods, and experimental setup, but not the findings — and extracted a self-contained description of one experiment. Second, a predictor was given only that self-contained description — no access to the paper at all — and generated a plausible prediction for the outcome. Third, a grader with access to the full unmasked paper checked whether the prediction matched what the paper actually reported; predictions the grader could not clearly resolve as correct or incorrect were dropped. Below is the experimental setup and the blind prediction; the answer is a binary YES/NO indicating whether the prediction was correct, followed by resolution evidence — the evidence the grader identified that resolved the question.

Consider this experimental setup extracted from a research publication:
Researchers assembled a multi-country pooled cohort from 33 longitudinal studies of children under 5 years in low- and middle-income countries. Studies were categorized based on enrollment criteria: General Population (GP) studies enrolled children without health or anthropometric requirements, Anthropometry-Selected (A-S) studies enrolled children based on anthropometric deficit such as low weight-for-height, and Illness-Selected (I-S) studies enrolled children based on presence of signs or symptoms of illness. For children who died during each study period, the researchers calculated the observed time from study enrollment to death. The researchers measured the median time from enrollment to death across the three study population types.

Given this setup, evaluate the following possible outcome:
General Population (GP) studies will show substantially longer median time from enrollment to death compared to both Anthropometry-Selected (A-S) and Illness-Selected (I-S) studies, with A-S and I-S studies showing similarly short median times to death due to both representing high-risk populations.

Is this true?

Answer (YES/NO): NO